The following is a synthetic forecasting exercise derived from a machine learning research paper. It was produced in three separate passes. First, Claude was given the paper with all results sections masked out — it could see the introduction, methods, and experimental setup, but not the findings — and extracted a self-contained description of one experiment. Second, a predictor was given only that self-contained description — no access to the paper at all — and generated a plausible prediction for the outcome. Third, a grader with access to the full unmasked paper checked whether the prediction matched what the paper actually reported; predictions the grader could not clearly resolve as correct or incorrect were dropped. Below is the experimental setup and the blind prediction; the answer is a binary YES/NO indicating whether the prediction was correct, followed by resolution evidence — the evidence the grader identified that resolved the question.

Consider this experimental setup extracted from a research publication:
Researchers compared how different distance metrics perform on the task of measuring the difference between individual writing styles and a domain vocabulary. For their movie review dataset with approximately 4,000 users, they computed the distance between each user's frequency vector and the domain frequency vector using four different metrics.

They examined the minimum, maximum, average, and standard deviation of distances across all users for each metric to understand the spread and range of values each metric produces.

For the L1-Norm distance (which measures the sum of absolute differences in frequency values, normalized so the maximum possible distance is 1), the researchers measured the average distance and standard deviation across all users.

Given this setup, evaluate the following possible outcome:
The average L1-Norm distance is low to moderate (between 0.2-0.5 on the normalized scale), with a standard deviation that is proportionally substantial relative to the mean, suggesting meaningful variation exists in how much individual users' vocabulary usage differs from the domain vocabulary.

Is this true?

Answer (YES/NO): NO